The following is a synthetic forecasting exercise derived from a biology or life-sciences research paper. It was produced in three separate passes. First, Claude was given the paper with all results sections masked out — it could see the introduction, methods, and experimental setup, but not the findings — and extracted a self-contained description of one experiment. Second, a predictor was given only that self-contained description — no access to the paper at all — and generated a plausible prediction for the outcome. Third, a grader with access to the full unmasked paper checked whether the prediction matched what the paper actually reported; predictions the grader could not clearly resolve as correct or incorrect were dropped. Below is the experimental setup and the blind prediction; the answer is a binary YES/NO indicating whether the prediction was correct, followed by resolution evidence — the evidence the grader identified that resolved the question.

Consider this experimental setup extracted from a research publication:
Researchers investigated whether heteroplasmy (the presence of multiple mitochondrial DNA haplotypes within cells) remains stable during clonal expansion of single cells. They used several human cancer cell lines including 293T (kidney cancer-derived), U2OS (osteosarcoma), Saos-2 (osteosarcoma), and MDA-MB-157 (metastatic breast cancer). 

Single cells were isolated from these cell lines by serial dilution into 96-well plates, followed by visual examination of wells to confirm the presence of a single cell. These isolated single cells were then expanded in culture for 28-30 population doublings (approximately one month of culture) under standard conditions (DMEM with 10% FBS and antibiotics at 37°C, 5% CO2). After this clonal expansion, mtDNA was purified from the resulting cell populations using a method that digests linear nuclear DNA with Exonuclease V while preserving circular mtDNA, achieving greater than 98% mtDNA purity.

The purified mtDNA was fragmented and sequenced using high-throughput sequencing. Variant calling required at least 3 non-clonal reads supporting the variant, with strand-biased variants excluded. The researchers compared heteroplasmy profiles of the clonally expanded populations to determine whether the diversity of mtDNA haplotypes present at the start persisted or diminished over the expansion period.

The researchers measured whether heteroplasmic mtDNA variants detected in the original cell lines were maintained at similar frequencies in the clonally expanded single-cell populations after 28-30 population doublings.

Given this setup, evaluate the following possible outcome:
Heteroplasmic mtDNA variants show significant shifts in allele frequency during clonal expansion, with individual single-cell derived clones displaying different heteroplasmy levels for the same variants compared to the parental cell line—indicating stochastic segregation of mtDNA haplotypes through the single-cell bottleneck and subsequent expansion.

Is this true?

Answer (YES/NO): NO